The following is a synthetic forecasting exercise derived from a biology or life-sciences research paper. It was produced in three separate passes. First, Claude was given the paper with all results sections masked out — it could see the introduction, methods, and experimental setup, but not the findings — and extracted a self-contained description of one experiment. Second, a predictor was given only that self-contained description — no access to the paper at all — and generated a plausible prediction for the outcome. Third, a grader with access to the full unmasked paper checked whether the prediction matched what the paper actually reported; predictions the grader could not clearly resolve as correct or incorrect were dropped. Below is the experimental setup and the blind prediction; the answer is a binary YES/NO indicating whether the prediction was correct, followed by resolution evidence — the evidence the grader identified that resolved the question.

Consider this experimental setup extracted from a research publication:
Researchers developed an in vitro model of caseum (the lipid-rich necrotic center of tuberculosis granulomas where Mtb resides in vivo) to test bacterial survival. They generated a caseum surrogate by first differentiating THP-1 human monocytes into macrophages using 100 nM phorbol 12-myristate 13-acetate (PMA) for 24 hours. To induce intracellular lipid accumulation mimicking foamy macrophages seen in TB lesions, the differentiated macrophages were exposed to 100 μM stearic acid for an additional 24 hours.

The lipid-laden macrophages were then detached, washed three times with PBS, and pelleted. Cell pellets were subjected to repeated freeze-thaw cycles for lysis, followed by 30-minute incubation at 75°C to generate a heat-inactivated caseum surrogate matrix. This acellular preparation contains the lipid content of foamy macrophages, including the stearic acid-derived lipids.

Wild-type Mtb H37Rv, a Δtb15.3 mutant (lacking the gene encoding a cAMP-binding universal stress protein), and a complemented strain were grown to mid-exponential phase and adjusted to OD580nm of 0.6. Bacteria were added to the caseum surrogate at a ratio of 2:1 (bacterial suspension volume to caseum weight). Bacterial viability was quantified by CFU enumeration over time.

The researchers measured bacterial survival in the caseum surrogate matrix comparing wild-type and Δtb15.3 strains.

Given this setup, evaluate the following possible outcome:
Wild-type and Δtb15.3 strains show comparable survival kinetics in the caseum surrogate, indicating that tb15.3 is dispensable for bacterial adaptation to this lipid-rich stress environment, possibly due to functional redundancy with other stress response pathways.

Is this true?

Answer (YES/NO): NO